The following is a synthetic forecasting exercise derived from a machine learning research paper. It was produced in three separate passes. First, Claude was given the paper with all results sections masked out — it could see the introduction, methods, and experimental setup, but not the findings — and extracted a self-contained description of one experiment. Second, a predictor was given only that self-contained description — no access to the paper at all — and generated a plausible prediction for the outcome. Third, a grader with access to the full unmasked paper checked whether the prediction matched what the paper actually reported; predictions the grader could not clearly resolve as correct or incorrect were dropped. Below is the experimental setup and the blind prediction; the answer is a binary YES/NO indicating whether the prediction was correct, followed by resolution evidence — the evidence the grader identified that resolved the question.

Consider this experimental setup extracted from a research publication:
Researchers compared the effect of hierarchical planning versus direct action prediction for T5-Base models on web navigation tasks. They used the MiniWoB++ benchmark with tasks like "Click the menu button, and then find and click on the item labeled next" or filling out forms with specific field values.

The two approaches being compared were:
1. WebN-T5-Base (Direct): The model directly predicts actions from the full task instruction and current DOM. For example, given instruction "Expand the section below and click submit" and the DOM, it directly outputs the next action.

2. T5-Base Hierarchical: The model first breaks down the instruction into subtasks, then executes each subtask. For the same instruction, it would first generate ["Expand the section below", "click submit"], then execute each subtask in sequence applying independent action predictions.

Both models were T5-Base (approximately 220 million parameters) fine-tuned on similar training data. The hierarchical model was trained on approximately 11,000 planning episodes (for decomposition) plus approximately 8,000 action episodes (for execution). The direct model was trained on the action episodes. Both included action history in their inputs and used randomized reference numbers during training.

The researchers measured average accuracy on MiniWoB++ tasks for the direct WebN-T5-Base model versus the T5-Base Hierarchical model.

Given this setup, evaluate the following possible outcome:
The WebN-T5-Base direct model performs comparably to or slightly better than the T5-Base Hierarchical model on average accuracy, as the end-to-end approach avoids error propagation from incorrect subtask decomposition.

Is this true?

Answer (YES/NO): NO